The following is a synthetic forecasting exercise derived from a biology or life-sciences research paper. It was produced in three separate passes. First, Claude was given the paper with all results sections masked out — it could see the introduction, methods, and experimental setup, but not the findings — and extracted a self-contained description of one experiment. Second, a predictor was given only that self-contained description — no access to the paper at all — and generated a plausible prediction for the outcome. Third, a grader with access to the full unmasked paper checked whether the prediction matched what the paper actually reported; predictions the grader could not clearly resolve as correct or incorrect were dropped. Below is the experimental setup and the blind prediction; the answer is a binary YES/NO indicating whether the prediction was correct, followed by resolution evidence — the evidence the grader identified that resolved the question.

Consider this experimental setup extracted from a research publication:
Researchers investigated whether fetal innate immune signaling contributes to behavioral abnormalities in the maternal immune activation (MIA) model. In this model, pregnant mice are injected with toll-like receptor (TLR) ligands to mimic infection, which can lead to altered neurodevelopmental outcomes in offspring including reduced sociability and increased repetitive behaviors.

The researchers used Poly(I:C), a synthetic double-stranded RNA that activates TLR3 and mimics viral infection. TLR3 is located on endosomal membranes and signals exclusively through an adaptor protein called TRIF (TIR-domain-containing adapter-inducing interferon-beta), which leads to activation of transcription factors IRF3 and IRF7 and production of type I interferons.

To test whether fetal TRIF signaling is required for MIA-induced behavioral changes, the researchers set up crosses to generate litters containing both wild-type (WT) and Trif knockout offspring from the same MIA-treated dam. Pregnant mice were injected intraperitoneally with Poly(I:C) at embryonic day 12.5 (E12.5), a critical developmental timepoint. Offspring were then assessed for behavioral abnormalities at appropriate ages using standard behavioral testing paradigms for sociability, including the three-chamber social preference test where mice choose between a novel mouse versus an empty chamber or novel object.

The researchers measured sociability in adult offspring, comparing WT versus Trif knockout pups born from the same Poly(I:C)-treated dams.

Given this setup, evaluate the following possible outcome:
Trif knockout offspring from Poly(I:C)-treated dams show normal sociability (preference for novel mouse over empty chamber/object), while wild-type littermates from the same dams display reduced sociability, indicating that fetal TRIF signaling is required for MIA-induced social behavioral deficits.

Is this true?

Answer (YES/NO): YES